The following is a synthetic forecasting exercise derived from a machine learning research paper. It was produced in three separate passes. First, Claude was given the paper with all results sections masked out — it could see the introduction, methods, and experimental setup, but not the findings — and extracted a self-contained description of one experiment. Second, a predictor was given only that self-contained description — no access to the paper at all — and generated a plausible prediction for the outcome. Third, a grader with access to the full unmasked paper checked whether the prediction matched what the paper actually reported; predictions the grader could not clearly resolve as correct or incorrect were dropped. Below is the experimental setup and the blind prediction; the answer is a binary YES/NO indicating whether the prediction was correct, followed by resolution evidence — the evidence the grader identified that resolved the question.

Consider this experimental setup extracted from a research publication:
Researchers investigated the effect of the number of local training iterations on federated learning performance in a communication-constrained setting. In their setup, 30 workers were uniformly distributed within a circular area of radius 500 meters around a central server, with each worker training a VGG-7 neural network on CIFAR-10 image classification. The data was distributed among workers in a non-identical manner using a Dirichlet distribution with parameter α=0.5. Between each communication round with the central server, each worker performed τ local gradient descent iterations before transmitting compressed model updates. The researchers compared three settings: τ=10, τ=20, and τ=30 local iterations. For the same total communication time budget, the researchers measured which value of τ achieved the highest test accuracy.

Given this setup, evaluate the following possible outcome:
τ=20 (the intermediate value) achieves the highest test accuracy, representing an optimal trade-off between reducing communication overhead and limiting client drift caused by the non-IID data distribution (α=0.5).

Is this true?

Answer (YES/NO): NO